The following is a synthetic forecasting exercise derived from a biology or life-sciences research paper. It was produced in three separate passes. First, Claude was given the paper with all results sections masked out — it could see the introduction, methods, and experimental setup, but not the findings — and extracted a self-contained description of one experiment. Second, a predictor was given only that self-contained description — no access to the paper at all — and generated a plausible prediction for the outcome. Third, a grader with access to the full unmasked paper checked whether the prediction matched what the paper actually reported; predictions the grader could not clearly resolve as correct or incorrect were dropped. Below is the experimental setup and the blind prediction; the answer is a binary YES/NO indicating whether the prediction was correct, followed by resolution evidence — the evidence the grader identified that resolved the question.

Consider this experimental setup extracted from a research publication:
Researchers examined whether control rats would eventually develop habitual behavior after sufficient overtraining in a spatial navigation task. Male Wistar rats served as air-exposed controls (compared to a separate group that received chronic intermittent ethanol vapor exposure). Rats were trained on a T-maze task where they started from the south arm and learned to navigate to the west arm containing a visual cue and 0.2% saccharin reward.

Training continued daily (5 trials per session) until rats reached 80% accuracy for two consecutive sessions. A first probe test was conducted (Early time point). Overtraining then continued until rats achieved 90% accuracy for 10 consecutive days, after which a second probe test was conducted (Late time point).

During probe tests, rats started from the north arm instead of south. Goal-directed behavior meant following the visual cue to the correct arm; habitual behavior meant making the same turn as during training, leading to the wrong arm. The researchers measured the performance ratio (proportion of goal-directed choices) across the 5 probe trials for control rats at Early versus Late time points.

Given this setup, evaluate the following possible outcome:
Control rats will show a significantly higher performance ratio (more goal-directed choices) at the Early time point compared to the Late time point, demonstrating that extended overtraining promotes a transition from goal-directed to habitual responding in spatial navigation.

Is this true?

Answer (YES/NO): NO